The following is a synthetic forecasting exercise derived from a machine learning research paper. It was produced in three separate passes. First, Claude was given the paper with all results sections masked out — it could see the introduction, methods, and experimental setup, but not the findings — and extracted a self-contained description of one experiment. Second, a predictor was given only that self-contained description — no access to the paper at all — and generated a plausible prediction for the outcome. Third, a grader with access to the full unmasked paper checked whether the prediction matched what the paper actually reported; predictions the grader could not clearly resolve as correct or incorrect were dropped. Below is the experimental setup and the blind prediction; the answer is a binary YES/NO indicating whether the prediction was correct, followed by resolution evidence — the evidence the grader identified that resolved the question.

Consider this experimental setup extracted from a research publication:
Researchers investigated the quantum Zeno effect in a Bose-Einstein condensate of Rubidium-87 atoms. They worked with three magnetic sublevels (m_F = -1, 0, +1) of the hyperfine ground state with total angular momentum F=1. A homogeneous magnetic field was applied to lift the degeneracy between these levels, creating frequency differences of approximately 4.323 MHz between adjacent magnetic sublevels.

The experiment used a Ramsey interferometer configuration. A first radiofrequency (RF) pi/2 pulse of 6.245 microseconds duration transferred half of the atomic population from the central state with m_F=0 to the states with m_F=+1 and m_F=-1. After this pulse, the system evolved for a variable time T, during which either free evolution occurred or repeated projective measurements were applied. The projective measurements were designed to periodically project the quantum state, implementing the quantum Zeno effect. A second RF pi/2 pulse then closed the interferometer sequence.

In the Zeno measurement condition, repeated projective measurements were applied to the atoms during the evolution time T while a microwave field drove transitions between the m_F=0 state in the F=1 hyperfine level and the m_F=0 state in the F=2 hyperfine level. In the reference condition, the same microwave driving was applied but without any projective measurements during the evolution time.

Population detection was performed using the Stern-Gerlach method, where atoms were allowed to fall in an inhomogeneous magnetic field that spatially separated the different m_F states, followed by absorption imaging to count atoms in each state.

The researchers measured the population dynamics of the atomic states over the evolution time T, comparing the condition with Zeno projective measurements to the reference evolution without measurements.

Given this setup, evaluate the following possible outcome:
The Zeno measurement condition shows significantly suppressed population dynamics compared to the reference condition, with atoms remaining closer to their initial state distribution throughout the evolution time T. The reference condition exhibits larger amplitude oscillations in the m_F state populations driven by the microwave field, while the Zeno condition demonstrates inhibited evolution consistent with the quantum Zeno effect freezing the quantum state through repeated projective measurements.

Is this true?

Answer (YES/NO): YES